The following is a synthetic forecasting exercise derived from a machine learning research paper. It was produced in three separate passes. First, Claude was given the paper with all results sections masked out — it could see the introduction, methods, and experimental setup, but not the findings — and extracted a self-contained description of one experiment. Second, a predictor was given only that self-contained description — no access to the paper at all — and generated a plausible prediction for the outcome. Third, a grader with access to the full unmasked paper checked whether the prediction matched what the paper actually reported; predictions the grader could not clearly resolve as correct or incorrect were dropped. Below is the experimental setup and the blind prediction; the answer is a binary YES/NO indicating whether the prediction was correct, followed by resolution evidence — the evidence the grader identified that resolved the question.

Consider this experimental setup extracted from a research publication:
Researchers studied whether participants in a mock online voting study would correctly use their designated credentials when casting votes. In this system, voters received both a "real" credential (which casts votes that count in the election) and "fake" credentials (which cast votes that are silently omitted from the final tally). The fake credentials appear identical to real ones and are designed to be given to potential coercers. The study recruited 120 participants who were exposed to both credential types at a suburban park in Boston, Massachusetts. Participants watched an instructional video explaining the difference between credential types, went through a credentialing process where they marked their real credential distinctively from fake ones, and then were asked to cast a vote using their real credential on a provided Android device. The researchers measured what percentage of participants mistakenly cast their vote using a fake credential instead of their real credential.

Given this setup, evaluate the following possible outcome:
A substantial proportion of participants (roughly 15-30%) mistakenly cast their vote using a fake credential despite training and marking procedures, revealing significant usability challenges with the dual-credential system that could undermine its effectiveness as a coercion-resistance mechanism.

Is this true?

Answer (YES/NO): NO